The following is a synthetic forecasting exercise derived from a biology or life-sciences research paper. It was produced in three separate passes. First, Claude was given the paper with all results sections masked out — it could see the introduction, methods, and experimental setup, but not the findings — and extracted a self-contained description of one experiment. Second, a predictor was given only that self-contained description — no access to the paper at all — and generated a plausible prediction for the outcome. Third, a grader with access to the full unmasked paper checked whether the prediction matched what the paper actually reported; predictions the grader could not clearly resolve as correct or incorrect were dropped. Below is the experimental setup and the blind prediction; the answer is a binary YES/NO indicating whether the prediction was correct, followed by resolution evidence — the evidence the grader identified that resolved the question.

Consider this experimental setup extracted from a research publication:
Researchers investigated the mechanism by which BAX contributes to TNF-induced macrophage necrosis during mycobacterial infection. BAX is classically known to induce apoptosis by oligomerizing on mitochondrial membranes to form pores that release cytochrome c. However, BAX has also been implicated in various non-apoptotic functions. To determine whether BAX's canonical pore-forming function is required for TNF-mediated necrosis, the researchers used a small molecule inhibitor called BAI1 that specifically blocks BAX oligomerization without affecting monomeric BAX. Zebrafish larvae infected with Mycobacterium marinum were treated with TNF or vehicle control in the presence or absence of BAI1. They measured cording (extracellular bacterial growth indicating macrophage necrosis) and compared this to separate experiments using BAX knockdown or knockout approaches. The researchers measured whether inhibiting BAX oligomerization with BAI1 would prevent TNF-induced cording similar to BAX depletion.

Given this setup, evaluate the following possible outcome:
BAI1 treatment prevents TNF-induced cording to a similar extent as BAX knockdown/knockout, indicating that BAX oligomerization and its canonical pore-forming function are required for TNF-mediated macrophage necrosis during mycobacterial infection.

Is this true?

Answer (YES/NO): NO